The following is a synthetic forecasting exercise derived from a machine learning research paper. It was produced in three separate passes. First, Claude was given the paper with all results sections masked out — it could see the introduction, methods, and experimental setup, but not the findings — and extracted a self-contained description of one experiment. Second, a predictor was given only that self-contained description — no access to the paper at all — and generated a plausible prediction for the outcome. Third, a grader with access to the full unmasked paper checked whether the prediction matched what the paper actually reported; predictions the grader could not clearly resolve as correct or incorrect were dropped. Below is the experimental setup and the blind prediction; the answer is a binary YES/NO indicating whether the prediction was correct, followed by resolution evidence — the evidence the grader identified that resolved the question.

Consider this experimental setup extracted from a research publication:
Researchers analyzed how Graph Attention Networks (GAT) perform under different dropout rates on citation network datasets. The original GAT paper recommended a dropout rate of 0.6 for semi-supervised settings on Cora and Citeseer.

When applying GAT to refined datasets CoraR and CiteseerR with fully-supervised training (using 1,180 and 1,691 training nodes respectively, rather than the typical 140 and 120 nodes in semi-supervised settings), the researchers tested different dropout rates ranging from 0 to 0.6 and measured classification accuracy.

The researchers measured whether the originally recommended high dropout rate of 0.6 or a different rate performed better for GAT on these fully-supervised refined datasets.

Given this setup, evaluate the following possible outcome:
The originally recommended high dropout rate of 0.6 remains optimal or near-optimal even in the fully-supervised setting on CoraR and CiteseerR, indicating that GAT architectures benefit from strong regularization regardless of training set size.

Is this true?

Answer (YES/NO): NO